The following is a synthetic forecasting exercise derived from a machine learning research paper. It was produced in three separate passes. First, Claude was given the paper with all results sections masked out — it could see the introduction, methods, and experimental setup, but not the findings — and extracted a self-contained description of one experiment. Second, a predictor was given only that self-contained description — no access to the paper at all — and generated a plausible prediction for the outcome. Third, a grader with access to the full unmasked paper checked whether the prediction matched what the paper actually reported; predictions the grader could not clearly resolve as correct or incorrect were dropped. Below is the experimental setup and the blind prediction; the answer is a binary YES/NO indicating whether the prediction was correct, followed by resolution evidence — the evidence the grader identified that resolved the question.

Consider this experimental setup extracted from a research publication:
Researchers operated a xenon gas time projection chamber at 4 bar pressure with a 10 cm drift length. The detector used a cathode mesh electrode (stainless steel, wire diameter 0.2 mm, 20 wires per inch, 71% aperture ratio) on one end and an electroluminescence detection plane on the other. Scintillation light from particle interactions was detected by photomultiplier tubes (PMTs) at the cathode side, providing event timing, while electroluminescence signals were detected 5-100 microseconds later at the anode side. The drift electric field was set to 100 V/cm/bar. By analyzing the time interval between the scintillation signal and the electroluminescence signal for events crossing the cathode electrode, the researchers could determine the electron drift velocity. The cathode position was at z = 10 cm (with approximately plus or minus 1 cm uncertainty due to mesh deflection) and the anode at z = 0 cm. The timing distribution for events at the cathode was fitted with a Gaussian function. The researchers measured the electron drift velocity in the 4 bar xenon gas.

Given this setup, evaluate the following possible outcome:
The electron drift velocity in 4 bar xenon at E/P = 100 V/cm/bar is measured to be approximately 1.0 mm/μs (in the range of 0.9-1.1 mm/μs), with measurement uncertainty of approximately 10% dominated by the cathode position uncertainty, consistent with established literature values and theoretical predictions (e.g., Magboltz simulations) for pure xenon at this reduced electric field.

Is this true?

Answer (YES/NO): YES